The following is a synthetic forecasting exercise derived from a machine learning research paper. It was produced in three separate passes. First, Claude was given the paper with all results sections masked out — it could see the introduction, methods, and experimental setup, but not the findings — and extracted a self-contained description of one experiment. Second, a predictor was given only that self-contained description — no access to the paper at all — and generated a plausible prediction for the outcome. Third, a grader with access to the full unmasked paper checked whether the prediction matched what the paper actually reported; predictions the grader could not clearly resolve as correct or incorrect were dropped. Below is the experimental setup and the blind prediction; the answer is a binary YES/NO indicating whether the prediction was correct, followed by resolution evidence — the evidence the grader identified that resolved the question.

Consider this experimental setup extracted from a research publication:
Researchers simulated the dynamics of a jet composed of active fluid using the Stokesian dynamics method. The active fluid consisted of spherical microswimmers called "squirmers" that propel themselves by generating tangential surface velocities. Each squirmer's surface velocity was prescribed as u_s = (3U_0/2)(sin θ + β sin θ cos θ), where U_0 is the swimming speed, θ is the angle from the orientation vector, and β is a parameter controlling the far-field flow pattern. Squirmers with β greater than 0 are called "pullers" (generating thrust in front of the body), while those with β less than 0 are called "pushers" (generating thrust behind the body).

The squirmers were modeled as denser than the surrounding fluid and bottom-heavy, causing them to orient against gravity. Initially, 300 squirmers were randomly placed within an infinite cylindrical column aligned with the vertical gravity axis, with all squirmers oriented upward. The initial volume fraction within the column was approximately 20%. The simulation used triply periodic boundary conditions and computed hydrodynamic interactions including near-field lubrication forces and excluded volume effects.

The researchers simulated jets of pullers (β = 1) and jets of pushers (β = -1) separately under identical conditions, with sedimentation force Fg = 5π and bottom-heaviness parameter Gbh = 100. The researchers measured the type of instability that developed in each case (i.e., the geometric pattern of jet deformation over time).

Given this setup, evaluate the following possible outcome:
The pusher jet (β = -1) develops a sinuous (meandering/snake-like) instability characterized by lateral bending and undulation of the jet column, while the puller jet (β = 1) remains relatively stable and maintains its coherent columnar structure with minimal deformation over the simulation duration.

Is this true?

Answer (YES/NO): NO